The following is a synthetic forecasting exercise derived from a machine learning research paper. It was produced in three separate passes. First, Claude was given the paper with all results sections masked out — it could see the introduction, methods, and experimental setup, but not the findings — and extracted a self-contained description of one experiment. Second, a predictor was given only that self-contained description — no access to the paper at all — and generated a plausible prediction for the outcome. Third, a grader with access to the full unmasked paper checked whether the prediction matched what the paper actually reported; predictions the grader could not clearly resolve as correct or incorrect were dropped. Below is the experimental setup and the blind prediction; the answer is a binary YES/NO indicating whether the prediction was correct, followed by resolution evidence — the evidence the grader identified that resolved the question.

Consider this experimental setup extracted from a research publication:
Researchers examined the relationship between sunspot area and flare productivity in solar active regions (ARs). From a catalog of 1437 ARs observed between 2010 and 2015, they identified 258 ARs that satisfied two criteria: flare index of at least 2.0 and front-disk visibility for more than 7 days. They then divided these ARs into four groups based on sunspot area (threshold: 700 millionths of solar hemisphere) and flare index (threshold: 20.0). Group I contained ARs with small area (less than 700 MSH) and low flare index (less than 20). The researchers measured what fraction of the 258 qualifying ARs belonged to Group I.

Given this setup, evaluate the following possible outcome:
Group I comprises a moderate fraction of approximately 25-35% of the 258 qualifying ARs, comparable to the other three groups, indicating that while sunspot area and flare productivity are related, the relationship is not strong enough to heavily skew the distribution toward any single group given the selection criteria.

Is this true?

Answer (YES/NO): NO